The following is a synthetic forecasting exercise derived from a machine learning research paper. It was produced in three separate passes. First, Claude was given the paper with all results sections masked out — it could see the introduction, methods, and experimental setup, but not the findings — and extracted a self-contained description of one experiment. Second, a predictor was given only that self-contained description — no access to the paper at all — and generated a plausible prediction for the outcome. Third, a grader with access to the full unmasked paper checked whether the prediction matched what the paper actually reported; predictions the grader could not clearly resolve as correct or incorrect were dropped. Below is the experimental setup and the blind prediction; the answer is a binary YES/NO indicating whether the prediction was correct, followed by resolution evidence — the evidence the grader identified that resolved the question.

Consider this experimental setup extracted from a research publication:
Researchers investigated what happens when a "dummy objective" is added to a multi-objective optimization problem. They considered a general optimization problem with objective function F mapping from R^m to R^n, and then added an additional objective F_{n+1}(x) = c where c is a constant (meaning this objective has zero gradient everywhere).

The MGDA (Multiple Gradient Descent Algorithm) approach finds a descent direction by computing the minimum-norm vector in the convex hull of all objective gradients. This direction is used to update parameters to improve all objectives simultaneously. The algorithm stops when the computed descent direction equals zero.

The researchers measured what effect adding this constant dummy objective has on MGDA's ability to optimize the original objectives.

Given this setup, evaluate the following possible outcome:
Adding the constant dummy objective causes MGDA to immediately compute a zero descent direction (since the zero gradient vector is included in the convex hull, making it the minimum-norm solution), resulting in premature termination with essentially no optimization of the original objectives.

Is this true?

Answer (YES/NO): YES